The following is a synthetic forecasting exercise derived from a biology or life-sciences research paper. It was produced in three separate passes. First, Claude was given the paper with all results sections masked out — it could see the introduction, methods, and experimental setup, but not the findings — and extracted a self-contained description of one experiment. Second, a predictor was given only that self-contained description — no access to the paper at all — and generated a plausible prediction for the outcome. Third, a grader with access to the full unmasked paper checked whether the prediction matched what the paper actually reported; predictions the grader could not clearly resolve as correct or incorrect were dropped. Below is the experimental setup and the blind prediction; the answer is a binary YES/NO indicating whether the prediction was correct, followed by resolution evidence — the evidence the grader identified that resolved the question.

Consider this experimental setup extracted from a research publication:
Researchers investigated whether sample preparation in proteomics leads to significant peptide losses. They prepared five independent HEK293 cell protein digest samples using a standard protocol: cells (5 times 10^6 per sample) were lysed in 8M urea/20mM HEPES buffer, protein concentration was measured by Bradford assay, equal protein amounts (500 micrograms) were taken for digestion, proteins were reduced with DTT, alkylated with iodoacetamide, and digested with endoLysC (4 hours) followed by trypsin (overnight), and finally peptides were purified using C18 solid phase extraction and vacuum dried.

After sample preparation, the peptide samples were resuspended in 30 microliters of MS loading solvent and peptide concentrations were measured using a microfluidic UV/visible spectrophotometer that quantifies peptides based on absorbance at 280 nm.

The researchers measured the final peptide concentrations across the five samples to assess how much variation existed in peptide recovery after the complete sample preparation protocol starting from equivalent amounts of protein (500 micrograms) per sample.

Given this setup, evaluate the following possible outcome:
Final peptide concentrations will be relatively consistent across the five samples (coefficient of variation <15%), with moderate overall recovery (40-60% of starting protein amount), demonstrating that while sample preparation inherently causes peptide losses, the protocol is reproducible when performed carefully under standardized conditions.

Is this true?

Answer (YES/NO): NO